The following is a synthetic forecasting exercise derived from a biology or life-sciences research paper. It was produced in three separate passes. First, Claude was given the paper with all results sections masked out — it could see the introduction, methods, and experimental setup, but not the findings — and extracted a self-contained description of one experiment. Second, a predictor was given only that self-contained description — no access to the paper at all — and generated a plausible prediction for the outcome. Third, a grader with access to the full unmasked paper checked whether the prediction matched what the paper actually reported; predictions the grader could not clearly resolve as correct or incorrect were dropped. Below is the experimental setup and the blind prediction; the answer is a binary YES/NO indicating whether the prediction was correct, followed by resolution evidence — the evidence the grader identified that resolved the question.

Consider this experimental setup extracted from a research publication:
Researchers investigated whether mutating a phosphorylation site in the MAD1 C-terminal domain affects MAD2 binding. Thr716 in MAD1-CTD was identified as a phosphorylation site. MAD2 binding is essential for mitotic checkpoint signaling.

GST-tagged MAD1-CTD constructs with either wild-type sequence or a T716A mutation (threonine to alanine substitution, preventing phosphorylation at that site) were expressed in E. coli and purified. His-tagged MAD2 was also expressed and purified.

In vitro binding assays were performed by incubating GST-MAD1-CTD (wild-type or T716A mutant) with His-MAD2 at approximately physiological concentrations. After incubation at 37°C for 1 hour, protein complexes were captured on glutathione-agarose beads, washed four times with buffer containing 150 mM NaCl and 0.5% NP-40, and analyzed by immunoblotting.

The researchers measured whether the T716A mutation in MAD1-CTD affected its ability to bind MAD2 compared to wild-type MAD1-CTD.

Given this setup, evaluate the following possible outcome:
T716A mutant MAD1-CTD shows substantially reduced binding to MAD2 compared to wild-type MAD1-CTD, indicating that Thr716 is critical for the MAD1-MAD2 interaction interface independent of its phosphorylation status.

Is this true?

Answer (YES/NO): NO